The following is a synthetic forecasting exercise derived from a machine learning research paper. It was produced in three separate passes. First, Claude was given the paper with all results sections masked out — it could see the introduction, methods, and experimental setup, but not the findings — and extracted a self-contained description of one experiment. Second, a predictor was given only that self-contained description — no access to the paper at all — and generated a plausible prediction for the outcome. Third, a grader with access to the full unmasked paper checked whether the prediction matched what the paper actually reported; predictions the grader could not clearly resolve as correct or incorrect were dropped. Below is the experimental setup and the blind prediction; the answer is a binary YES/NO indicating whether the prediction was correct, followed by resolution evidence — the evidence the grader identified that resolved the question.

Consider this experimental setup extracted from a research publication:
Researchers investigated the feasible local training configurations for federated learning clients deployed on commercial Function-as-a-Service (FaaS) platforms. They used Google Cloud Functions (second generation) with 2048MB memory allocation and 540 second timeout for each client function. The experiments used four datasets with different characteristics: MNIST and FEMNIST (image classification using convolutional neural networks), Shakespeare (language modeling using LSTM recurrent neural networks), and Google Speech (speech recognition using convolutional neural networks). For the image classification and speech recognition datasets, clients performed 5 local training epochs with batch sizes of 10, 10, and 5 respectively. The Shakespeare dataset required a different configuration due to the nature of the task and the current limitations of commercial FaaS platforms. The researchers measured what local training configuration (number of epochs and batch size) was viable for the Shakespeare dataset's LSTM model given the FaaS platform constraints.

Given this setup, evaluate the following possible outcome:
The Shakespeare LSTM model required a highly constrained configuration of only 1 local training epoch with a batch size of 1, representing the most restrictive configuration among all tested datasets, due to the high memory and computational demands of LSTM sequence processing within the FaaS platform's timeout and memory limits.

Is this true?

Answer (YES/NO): NO